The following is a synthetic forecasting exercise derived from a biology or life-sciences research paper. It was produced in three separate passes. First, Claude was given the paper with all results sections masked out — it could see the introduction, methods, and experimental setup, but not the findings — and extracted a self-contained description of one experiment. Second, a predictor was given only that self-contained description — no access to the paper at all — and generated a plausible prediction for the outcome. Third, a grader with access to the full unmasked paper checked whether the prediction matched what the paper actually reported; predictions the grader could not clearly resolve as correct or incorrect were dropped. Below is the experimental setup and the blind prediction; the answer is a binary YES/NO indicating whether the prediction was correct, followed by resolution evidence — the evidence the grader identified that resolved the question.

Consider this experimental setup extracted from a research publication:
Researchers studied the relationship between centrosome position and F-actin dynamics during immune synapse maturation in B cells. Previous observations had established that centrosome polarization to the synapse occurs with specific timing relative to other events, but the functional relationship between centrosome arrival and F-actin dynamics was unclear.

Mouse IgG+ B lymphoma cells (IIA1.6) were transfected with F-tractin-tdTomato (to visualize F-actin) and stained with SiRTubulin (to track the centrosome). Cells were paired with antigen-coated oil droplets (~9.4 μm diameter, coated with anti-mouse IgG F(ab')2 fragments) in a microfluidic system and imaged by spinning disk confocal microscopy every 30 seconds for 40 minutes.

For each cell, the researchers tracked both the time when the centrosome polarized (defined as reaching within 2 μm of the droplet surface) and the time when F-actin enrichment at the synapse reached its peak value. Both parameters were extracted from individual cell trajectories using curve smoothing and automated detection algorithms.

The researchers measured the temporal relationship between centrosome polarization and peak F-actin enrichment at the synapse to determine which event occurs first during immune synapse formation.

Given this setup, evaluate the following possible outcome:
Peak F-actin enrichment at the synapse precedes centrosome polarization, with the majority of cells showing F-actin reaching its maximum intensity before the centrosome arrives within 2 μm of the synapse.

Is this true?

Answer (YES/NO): YES